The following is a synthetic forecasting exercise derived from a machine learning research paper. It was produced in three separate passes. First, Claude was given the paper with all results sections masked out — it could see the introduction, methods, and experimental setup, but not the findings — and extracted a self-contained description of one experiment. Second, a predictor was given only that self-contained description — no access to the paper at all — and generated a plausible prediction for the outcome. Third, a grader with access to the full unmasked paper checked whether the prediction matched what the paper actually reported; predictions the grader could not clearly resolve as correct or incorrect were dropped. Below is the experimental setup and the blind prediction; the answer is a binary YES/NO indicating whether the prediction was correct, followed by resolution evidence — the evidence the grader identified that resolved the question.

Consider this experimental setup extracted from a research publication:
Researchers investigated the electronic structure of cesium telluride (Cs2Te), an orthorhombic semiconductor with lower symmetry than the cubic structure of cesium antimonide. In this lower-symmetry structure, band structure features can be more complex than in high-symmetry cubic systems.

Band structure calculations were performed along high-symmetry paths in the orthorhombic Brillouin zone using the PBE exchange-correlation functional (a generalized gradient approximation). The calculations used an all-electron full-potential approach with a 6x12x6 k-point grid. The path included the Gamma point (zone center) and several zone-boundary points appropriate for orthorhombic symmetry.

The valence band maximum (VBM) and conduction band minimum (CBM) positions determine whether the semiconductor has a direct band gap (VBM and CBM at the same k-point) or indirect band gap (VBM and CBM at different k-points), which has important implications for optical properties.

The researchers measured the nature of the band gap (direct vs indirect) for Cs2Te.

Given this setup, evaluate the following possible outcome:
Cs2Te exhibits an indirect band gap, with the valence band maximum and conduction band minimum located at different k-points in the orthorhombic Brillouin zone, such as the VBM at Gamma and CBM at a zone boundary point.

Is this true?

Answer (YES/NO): NO